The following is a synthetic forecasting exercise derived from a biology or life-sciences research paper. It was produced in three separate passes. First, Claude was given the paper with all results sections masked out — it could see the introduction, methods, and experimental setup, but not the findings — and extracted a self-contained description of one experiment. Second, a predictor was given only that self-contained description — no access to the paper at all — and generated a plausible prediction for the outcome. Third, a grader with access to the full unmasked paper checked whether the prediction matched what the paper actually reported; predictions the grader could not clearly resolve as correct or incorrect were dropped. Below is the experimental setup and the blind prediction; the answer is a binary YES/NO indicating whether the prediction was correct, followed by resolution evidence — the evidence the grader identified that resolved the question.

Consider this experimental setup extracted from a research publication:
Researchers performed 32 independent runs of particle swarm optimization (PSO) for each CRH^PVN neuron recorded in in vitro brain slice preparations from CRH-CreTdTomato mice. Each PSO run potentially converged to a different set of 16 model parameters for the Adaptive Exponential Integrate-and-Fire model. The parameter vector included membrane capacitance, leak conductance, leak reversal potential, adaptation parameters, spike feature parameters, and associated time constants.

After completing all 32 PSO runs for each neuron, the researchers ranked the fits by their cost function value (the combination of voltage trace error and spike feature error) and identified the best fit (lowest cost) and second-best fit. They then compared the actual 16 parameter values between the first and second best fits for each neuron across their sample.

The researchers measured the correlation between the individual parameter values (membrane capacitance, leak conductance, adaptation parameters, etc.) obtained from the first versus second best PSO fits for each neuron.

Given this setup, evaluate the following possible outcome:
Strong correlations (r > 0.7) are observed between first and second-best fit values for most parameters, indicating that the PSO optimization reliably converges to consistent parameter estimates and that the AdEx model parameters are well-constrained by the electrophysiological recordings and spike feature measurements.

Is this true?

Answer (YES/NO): NO